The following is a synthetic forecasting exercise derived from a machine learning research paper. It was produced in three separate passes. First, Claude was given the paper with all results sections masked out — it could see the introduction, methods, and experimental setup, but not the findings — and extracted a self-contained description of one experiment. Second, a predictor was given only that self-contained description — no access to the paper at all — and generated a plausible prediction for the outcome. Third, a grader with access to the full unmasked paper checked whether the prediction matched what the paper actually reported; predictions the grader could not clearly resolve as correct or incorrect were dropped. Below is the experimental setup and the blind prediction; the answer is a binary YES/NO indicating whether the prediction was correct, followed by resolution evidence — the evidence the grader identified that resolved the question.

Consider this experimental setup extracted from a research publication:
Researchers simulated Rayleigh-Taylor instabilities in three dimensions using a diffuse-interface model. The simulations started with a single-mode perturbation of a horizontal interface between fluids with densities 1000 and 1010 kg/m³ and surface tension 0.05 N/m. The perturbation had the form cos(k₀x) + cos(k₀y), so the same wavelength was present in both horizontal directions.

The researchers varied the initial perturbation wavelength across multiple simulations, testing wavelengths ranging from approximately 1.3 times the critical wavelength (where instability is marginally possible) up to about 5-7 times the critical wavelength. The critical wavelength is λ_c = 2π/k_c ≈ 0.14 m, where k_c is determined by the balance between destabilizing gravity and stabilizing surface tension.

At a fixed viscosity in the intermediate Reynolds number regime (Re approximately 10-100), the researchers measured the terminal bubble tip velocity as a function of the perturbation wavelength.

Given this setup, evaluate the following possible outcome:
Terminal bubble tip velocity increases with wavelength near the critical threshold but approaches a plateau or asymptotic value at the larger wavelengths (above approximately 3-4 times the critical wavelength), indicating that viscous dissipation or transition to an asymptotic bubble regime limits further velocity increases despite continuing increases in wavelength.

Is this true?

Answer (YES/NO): NO